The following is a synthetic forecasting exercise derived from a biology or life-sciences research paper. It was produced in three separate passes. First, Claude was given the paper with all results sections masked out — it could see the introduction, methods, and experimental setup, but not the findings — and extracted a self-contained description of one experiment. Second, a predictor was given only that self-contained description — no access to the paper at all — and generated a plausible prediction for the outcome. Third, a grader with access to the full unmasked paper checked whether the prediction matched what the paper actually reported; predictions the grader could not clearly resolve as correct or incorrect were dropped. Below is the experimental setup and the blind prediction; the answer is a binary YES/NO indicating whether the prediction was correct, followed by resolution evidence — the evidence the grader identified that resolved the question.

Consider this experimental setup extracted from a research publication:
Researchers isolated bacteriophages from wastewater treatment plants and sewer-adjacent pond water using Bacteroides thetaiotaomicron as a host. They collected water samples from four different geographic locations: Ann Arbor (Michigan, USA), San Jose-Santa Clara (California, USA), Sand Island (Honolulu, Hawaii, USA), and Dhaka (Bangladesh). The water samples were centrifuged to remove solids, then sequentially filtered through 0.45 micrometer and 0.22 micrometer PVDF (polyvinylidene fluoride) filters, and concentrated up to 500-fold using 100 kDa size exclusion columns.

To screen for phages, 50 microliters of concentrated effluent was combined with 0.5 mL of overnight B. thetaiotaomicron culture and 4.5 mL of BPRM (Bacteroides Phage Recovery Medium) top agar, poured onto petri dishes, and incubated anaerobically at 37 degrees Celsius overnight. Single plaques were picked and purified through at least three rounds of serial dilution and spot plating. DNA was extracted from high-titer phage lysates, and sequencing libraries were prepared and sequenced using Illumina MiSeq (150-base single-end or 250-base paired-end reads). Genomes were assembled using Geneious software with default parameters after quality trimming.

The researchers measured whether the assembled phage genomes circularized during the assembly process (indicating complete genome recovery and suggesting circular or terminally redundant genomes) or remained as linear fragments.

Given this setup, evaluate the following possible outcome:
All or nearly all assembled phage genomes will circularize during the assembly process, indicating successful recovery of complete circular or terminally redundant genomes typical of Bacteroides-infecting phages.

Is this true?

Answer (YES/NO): YES